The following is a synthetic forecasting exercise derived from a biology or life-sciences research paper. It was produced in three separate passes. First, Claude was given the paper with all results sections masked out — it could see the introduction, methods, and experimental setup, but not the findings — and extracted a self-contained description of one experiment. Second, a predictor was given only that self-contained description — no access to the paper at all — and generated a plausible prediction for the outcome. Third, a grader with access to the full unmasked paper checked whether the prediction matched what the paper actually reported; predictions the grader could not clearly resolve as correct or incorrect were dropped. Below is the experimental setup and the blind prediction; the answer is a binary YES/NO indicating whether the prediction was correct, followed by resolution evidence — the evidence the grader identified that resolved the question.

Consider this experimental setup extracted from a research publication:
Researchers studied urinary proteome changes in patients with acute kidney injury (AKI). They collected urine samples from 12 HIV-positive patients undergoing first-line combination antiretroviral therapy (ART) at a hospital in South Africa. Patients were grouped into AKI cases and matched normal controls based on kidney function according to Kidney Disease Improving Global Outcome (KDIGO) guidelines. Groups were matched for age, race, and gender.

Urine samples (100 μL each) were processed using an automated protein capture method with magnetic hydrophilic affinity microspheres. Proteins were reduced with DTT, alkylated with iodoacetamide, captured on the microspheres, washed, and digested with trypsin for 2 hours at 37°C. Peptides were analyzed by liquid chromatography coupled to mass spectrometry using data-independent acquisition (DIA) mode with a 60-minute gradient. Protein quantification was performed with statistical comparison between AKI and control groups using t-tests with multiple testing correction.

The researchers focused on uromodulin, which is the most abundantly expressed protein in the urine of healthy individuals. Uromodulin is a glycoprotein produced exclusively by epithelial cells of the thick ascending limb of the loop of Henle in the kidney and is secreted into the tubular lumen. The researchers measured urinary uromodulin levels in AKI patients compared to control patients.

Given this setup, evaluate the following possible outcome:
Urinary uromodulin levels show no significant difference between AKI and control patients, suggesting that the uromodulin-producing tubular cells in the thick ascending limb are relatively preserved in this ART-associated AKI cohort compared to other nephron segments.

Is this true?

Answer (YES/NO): NO